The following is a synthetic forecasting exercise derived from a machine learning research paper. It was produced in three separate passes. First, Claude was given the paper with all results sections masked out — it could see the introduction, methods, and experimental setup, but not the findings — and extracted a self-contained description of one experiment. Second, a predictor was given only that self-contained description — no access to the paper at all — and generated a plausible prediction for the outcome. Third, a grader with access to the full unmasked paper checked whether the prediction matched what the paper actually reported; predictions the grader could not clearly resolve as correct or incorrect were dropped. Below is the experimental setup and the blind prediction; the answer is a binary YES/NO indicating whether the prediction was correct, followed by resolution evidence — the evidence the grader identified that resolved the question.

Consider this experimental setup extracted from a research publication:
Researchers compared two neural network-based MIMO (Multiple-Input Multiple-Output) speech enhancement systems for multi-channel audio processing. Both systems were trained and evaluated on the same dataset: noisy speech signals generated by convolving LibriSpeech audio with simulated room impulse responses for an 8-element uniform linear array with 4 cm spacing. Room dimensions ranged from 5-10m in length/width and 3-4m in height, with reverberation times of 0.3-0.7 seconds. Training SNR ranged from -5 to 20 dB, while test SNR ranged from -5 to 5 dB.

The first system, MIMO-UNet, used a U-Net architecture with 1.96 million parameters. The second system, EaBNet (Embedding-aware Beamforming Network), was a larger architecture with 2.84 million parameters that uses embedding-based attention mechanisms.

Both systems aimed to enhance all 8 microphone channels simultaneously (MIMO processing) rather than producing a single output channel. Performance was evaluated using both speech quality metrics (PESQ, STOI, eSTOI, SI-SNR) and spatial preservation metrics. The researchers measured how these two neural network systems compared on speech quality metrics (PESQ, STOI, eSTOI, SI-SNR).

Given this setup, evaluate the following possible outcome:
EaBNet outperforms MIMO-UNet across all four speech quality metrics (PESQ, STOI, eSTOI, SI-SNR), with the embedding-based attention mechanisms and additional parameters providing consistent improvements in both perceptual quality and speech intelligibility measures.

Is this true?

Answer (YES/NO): YES